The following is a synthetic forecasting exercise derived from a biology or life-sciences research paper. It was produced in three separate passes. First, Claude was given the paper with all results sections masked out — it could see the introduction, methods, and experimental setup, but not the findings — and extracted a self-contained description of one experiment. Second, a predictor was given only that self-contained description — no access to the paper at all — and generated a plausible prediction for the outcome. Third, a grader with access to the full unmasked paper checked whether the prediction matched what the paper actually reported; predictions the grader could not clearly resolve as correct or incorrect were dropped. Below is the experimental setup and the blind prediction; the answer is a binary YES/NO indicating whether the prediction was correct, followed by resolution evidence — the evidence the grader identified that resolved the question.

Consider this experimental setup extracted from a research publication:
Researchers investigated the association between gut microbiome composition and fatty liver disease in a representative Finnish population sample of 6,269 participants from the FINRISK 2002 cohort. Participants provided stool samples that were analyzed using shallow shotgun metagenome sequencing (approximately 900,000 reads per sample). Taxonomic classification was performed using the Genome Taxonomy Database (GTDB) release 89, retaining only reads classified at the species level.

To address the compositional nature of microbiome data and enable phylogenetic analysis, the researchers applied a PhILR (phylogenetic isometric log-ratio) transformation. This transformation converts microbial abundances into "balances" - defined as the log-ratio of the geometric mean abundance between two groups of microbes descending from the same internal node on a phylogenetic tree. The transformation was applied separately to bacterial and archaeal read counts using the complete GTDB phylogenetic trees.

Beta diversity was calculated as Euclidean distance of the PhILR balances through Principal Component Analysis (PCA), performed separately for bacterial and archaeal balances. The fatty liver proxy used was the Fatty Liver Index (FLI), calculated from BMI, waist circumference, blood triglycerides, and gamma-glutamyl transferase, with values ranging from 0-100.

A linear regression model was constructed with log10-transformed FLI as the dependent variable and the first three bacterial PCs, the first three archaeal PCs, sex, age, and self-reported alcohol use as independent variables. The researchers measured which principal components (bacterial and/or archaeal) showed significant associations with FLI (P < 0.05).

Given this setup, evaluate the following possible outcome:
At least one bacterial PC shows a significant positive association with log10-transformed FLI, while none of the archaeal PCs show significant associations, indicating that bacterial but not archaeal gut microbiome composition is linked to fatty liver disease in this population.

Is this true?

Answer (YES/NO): YES